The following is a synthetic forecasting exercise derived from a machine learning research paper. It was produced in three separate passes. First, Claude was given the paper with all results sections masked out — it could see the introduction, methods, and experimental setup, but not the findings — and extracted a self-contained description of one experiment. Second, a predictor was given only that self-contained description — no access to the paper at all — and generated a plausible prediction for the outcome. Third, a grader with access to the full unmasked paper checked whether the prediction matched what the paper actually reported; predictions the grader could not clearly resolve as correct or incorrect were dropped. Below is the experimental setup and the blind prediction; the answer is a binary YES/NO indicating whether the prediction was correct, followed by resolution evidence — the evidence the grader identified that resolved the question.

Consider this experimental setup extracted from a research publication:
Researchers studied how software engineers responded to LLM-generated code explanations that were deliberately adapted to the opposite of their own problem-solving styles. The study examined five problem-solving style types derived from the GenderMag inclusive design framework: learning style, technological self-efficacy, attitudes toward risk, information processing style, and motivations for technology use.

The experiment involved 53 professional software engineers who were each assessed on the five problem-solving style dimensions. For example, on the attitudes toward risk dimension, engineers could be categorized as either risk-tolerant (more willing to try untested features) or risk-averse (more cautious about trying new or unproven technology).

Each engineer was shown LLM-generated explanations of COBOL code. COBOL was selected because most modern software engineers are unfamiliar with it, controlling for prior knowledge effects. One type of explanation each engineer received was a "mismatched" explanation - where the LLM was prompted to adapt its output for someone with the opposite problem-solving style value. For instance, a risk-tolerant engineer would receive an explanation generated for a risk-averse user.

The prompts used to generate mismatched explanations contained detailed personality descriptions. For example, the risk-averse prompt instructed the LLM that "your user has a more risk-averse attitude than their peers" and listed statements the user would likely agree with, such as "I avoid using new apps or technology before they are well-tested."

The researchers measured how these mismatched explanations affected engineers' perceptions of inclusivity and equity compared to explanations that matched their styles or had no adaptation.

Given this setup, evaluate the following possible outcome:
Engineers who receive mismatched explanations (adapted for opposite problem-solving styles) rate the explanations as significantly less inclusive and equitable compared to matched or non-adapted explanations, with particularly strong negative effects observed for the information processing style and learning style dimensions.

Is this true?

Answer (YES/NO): NO